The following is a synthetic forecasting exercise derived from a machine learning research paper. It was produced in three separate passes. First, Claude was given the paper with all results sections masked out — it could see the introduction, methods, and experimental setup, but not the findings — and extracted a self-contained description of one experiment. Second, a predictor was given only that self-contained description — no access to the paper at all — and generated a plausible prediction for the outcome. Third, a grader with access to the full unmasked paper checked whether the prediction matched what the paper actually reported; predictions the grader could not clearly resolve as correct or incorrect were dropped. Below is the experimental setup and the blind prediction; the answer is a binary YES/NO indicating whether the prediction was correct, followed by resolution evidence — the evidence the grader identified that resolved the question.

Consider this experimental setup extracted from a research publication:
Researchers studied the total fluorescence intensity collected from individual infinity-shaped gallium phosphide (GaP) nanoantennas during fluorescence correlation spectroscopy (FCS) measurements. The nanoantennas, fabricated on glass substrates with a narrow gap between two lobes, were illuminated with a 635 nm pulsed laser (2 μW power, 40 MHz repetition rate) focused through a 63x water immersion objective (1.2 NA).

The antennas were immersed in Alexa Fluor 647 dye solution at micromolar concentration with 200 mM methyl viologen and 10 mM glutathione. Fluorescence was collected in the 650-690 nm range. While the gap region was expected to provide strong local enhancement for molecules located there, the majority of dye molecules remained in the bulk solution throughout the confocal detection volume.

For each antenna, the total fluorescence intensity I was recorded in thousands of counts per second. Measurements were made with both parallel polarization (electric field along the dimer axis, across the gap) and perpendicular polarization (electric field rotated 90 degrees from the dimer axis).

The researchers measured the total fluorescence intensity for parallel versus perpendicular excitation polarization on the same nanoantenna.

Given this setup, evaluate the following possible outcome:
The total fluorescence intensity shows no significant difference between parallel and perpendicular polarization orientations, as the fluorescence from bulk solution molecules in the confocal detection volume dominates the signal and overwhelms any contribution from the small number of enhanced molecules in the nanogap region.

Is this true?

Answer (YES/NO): NO